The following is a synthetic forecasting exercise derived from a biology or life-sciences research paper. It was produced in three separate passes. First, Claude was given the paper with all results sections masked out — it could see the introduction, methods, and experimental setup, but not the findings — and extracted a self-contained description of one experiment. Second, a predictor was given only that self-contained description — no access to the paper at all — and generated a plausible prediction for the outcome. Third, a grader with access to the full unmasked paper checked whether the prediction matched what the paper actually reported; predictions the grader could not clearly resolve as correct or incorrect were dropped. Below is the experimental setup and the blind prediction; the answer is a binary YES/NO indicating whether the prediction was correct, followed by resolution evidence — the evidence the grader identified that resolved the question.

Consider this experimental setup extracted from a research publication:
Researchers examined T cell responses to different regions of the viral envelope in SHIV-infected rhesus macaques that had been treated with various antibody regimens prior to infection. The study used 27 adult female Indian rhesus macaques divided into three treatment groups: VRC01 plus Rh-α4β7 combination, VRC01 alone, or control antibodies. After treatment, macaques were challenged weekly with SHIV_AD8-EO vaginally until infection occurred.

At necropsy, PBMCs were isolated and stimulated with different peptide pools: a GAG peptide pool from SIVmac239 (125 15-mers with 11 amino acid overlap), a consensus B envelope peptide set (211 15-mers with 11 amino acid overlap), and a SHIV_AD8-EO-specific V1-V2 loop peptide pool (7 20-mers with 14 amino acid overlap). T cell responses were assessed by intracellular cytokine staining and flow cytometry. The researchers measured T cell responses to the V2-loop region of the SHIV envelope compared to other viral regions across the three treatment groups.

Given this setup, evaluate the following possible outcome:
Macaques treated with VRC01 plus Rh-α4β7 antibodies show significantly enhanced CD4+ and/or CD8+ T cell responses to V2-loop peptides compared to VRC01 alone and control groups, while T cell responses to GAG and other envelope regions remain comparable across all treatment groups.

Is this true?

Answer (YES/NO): NO